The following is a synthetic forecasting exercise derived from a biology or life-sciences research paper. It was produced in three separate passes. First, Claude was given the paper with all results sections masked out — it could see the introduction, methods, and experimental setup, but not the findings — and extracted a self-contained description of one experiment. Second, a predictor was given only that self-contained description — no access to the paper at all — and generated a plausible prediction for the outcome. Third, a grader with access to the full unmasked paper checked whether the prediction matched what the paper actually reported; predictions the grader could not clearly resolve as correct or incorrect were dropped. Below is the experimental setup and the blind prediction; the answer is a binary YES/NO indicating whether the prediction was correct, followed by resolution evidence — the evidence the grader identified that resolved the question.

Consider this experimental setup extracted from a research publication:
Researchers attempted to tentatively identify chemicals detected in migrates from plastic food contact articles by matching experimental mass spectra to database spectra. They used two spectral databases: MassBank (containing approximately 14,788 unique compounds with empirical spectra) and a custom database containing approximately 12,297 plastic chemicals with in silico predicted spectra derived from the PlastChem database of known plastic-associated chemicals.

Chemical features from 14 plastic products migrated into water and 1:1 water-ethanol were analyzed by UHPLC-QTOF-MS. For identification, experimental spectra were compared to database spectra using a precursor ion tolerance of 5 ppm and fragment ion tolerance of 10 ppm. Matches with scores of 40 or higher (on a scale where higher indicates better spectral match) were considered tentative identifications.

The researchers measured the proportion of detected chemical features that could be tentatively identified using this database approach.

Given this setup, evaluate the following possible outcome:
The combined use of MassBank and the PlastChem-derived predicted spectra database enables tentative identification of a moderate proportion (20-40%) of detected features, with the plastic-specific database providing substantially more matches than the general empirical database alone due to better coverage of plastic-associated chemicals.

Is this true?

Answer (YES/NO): NO